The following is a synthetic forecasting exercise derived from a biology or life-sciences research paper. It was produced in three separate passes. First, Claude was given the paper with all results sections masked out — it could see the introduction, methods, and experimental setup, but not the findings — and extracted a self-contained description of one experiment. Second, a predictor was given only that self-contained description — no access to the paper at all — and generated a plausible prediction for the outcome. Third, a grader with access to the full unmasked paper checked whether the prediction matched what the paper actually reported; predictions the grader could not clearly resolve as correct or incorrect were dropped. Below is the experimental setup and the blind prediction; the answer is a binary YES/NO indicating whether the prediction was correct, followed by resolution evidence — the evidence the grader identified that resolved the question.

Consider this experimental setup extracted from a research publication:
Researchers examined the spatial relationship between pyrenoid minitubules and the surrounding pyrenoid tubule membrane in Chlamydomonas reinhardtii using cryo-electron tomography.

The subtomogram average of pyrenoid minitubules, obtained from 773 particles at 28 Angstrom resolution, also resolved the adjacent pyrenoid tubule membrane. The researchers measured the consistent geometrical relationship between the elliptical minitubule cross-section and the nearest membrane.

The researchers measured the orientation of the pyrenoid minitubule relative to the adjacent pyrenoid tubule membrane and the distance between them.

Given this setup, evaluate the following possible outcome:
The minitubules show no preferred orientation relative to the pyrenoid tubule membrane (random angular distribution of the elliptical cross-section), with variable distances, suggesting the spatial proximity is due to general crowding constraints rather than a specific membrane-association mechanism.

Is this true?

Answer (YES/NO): NO